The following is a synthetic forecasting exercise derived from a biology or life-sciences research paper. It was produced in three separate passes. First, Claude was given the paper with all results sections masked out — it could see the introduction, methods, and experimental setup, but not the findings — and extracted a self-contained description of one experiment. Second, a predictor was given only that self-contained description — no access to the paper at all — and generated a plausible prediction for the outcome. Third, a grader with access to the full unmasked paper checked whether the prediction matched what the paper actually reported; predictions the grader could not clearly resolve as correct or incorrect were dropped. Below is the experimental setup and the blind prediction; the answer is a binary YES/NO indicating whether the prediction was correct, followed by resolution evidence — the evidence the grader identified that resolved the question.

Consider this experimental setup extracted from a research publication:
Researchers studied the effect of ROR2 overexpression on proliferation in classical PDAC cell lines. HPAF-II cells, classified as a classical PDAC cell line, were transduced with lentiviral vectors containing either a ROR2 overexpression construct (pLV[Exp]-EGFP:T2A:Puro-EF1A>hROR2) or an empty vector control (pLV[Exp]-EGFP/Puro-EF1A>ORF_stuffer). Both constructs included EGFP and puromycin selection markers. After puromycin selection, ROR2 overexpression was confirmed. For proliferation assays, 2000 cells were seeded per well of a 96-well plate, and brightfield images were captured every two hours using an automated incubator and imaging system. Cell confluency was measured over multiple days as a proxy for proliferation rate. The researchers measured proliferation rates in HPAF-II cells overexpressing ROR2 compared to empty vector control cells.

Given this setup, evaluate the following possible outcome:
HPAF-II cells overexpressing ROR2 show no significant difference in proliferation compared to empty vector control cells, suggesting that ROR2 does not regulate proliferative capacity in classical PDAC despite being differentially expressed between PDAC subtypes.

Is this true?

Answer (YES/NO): NO